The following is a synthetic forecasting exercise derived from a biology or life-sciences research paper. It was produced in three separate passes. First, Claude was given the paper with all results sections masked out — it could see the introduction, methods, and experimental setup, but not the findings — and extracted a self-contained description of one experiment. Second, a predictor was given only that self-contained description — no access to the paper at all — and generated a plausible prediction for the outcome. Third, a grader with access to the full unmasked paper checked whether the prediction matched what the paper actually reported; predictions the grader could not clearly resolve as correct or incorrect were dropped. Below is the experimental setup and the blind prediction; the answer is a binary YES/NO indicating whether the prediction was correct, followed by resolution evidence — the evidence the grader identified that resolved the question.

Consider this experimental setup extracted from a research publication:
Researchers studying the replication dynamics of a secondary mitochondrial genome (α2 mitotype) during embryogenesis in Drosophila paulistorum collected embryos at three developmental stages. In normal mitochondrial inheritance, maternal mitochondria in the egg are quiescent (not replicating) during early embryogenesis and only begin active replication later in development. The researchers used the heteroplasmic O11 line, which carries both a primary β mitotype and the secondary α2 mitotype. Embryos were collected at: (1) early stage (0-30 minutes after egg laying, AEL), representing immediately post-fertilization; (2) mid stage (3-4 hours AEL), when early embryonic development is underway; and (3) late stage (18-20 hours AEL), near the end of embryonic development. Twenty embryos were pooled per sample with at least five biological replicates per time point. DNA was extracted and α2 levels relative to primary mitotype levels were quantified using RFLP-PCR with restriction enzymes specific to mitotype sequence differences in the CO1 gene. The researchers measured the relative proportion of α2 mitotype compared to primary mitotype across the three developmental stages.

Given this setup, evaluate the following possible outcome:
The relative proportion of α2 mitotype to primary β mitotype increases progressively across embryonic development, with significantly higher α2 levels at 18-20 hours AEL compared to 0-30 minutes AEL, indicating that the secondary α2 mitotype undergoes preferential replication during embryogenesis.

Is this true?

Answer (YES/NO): NO